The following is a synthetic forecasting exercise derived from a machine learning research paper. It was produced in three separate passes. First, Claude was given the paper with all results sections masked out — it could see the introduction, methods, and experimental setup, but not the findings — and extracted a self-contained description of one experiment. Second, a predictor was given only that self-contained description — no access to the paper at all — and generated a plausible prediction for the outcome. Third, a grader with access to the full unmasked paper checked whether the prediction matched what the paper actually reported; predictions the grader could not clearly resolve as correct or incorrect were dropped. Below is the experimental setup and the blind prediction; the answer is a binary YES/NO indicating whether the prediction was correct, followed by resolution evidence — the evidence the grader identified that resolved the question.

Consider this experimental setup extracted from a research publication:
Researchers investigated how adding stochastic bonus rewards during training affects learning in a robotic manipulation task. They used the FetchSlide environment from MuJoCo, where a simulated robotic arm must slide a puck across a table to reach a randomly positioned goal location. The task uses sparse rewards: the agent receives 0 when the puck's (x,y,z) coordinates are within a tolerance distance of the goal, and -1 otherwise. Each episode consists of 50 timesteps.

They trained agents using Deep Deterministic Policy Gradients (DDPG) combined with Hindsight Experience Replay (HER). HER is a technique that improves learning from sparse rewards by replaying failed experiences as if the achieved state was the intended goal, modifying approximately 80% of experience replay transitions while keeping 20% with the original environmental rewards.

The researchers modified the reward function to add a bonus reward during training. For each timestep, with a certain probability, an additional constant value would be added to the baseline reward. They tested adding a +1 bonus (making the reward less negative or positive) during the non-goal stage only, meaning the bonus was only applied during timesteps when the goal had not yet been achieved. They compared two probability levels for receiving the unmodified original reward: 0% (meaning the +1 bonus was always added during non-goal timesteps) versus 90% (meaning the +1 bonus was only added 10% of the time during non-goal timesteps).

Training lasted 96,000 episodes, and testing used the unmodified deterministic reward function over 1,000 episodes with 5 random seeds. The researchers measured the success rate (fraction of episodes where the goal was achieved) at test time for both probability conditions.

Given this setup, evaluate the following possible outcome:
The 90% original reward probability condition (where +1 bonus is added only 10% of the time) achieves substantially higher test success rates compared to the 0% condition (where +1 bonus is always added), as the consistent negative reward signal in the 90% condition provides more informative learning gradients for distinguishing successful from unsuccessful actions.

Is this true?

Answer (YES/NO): YES